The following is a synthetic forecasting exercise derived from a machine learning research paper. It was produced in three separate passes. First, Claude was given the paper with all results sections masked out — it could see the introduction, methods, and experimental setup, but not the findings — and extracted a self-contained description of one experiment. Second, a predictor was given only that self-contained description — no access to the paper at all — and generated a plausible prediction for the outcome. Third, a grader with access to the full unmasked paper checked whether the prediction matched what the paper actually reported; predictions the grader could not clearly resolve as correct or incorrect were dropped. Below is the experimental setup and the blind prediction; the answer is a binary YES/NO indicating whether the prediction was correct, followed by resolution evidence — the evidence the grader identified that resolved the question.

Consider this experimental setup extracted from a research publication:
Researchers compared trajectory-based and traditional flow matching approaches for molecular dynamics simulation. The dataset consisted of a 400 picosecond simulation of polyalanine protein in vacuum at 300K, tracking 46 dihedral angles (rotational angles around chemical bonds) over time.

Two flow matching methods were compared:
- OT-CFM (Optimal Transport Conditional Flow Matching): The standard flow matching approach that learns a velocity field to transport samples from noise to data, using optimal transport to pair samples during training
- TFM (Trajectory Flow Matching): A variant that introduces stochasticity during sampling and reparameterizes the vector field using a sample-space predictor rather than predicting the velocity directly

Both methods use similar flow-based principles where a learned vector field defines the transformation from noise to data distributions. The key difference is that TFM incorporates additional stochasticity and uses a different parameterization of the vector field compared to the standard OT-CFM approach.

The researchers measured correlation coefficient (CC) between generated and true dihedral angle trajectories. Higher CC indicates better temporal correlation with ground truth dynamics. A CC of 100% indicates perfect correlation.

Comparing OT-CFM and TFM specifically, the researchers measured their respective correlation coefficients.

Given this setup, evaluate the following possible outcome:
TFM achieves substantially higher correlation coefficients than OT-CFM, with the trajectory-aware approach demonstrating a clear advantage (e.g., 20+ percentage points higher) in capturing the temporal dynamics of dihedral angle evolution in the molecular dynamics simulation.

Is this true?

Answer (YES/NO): NO